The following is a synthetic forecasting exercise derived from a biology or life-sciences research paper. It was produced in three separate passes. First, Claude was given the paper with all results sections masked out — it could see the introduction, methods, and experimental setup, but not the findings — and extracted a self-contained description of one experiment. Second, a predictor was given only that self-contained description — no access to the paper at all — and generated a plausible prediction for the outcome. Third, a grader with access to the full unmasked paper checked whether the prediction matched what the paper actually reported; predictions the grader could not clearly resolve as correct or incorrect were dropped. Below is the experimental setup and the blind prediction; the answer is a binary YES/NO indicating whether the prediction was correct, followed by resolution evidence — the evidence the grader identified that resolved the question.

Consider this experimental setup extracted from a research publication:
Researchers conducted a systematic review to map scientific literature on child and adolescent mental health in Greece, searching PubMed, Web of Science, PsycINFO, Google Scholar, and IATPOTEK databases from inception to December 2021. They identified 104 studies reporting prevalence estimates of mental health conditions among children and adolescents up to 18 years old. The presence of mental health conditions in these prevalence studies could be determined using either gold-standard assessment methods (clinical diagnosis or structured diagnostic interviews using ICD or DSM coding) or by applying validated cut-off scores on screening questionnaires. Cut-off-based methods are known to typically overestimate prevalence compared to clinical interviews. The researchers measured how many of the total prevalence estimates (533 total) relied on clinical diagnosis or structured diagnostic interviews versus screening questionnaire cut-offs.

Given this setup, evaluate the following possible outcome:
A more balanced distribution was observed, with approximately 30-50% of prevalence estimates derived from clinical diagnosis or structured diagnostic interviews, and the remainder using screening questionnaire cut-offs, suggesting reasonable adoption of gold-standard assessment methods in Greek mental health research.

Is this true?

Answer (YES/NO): NO